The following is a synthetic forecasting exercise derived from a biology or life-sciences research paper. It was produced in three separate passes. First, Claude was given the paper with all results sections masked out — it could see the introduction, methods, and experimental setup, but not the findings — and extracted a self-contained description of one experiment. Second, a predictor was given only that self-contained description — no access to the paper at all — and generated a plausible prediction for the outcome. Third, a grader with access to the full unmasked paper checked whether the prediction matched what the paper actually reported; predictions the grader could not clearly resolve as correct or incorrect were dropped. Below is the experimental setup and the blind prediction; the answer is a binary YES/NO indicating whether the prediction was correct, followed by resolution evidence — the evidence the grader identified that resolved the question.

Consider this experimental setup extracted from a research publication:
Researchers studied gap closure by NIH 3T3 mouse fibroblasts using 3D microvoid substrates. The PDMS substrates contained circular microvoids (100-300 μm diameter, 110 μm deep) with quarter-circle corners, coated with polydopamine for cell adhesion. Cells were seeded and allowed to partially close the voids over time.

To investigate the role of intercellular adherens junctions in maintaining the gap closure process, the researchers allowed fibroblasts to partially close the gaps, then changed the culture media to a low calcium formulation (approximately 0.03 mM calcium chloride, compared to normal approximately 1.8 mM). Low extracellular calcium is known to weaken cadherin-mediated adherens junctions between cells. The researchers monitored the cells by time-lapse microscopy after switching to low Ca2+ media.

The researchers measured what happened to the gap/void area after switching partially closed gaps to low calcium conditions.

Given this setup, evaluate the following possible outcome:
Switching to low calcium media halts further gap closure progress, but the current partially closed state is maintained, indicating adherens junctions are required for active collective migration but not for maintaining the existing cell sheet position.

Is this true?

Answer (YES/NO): YES